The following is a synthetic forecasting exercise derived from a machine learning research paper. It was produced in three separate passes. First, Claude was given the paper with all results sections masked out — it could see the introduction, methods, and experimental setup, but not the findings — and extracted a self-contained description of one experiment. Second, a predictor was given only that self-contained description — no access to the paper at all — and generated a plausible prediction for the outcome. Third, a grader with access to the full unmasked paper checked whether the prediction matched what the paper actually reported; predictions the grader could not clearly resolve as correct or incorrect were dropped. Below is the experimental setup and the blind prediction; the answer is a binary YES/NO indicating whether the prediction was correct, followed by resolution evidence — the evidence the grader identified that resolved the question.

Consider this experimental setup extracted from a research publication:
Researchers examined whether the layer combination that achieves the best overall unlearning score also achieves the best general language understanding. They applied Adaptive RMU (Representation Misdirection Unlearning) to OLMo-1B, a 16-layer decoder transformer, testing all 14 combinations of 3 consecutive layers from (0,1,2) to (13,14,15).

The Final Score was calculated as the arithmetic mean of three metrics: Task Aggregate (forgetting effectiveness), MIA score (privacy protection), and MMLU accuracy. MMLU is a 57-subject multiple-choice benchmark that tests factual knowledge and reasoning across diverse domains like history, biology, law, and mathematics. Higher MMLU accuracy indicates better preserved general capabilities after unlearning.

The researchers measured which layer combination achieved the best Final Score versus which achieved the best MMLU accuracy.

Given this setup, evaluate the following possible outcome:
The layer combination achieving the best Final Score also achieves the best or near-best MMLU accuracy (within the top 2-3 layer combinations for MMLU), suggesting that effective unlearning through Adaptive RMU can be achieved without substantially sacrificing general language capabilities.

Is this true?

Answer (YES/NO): NO